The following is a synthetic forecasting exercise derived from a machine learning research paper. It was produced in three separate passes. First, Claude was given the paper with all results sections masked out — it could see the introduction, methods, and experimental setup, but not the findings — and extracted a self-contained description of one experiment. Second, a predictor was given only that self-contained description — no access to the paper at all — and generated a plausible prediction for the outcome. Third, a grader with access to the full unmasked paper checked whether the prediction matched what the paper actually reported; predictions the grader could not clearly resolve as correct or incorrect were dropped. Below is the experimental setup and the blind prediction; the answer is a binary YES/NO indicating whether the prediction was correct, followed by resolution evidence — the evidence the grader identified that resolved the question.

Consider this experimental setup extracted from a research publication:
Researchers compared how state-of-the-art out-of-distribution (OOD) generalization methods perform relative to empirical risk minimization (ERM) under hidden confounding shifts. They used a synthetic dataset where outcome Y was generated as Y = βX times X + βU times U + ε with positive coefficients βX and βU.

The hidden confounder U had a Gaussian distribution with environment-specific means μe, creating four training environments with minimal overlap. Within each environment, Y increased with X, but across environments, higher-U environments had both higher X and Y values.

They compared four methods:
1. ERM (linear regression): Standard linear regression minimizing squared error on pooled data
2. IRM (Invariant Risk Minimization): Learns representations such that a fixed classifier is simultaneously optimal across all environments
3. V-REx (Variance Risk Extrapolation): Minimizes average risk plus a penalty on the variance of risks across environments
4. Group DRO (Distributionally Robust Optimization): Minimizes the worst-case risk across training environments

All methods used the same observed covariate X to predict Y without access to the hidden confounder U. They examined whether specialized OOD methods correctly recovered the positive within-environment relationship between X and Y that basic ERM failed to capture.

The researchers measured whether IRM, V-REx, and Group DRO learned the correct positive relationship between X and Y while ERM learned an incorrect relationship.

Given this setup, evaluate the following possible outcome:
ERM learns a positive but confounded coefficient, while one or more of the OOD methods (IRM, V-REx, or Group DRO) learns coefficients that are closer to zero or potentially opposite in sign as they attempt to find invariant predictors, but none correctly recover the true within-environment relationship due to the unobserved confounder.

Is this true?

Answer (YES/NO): NO